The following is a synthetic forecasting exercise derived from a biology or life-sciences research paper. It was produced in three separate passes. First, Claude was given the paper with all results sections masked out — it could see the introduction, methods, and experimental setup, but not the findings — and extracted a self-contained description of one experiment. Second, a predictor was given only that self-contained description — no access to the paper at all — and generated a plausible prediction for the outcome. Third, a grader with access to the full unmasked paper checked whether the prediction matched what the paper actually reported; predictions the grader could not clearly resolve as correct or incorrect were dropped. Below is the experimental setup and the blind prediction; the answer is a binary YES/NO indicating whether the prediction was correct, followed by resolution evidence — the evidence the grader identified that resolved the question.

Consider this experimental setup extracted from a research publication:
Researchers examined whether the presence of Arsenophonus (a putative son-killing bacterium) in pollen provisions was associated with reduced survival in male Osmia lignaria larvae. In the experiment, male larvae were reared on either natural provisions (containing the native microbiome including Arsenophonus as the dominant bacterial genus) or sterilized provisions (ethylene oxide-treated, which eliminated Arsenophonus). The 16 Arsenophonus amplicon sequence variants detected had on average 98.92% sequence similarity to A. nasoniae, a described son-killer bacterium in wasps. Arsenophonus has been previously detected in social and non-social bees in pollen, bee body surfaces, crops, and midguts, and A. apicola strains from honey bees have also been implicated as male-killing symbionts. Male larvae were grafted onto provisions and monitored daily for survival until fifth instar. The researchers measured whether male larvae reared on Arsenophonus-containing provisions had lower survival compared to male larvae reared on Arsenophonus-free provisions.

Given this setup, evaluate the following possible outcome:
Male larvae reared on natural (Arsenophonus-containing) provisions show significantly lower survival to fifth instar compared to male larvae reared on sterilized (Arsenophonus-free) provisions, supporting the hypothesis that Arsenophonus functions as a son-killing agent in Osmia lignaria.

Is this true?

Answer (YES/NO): NO